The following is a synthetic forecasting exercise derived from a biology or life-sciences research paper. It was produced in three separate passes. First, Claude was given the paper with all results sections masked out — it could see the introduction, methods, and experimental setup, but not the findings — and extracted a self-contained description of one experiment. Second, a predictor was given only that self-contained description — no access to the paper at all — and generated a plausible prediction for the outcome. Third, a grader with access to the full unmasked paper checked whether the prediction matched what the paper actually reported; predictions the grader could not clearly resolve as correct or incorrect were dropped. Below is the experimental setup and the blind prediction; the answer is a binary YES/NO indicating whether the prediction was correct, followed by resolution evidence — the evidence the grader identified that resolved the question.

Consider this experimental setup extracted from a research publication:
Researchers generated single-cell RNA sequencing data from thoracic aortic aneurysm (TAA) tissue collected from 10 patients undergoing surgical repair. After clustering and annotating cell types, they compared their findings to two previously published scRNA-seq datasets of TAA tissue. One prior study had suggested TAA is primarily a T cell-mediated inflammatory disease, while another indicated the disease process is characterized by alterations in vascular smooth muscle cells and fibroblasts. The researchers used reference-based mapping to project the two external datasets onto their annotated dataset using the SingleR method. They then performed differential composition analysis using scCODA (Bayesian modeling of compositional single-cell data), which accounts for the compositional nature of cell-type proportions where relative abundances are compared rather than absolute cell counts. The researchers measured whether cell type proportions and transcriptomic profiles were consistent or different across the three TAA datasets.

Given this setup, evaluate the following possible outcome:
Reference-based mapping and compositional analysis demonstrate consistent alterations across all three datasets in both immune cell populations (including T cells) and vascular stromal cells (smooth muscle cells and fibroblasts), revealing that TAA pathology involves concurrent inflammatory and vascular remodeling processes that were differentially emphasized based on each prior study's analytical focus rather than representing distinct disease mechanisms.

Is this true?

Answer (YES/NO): NO